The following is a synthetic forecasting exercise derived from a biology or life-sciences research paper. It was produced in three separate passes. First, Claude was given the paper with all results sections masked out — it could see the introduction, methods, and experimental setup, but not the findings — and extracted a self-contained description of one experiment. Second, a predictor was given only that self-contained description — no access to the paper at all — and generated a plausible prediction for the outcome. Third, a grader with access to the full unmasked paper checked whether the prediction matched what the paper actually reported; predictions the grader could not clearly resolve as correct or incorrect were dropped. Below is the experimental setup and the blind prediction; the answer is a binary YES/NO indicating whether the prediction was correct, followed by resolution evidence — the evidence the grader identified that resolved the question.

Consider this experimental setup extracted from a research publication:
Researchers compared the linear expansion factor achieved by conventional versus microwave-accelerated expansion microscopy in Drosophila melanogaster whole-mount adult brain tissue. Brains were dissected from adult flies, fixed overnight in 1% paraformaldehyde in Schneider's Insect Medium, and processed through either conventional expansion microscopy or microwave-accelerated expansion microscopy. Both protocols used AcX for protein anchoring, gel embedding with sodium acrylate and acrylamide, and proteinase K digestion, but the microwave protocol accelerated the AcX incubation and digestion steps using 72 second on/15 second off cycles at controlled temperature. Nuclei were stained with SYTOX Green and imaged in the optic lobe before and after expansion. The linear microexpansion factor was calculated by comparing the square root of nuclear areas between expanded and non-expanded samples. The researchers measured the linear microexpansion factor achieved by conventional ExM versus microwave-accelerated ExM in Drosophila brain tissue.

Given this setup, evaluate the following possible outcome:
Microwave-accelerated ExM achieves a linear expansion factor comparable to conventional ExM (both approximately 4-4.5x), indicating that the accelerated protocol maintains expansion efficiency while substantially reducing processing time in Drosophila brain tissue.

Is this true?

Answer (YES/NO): NO